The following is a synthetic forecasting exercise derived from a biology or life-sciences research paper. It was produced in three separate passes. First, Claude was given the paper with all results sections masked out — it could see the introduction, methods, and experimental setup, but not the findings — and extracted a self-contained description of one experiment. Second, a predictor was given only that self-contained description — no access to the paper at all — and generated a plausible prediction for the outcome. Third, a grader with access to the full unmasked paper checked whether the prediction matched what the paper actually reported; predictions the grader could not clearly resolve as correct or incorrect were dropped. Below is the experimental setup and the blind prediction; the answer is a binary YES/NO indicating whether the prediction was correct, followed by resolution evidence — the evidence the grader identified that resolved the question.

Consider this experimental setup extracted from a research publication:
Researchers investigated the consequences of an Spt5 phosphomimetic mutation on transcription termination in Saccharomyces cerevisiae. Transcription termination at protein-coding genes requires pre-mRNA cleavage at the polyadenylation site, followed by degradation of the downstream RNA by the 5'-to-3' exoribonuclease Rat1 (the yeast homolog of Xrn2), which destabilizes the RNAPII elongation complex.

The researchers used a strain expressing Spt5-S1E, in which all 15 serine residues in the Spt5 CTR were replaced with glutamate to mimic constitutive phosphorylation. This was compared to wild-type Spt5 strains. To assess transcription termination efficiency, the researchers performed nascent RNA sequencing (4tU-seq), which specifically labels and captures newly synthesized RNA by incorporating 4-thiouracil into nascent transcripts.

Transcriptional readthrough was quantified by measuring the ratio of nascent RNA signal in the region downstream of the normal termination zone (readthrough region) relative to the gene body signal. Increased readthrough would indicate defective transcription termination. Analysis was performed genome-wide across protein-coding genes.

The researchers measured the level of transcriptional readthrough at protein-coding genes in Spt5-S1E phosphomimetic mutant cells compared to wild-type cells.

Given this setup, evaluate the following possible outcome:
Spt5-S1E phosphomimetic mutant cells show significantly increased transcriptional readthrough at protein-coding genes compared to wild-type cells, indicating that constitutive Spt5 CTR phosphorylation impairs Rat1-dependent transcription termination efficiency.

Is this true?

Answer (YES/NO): YES